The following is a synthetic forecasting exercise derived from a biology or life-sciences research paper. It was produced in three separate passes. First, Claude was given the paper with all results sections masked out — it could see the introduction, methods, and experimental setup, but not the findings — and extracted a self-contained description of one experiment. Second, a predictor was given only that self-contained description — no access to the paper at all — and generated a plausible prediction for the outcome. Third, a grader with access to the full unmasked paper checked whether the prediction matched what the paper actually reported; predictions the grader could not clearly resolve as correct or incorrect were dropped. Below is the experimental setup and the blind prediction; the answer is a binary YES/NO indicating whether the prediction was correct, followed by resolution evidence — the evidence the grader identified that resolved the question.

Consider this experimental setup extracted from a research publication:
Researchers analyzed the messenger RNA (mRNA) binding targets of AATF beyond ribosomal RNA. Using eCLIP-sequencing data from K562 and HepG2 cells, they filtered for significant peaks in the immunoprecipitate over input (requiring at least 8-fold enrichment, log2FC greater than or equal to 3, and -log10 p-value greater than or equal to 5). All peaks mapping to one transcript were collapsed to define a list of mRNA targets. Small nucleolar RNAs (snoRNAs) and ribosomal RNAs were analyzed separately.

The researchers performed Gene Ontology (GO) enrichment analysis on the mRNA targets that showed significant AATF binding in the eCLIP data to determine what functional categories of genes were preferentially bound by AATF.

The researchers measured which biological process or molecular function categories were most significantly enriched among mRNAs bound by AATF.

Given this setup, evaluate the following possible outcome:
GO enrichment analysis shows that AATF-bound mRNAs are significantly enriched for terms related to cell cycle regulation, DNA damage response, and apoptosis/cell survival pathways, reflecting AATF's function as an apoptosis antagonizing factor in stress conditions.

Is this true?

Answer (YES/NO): NO